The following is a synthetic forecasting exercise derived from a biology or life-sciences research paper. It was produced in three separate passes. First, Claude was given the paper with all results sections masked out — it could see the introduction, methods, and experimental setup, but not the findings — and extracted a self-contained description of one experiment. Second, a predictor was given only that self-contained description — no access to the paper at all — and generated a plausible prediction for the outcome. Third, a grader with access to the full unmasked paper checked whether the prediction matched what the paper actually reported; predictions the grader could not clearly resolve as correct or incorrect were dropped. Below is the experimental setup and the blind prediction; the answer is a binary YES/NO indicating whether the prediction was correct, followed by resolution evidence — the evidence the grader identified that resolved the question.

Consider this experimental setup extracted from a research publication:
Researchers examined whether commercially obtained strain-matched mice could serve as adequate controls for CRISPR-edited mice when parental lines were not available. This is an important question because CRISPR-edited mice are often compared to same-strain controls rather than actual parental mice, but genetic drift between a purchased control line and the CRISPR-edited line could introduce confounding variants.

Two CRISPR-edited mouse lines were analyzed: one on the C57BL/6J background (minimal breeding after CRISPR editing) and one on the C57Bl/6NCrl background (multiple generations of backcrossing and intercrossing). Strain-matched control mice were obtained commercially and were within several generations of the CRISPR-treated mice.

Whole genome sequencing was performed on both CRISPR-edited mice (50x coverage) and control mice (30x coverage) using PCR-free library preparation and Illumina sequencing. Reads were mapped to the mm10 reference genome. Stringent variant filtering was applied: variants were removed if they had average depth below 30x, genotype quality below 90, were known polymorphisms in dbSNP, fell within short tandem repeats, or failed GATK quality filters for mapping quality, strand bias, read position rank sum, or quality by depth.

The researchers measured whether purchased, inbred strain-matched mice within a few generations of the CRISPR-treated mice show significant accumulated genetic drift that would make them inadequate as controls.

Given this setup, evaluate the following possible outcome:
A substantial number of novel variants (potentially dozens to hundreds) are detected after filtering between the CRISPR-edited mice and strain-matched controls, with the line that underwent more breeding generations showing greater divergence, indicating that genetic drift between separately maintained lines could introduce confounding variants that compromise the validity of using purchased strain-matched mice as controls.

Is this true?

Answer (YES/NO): NO